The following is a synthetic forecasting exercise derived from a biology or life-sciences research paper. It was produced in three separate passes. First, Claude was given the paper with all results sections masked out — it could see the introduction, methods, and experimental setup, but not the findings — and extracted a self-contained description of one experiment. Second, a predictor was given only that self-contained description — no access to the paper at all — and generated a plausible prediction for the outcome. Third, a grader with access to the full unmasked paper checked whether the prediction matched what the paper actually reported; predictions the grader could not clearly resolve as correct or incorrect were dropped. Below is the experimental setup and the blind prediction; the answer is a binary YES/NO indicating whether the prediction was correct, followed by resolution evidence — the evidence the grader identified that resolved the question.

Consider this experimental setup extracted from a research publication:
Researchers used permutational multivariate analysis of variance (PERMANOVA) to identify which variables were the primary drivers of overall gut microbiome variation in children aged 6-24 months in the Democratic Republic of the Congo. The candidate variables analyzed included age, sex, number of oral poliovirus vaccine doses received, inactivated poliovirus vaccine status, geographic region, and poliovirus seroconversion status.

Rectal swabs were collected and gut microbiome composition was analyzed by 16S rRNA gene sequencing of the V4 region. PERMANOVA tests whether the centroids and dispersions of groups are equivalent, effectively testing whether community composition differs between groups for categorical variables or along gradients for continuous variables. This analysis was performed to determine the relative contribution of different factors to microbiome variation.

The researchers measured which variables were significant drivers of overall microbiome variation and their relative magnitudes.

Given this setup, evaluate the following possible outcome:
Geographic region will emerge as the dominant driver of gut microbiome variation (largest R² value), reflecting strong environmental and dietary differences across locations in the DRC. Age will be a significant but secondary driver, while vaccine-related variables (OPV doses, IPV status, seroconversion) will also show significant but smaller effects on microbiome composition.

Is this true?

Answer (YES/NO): NO